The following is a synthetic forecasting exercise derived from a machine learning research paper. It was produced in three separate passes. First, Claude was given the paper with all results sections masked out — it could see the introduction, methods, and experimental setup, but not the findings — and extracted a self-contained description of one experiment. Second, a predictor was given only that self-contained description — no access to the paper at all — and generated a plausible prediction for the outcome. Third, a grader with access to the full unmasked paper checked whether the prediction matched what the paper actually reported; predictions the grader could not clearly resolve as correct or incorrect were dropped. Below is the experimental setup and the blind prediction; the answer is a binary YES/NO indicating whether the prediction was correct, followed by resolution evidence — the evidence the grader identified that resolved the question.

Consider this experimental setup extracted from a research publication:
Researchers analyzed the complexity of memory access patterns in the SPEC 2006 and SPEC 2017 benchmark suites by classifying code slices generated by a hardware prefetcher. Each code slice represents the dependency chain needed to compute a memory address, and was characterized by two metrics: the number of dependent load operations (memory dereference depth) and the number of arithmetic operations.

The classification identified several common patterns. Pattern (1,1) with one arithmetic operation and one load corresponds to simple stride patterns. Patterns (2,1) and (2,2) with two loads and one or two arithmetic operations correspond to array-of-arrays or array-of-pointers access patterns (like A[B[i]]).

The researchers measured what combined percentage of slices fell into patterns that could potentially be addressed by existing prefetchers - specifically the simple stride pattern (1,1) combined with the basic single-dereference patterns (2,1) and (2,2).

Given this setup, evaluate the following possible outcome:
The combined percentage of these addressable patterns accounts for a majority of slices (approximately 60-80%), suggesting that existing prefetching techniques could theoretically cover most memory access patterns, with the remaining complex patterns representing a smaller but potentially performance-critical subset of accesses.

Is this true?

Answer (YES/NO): NO